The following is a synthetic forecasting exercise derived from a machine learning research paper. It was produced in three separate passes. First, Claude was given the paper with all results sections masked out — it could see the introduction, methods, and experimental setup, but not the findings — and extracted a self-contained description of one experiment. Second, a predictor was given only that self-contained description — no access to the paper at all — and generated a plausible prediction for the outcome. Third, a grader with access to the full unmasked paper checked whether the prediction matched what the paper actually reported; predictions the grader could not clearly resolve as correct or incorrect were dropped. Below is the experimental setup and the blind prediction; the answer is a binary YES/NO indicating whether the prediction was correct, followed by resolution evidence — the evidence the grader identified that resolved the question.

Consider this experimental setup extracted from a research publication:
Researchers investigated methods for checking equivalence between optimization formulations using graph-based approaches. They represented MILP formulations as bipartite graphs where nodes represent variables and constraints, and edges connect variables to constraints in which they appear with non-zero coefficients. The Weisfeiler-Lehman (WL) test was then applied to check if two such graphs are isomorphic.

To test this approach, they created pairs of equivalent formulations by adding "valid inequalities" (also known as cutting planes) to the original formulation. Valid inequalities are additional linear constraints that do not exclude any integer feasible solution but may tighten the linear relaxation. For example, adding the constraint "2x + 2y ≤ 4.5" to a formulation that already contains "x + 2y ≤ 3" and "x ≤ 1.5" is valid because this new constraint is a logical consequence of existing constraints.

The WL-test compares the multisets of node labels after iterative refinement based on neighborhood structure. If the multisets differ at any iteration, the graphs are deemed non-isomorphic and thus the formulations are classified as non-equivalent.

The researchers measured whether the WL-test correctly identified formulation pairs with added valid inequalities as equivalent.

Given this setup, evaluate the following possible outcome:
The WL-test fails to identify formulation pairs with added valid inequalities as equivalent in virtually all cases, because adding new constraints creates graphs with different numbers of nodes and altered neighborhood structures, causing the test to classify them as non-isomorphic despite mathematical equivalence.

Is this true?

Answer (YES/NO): YES